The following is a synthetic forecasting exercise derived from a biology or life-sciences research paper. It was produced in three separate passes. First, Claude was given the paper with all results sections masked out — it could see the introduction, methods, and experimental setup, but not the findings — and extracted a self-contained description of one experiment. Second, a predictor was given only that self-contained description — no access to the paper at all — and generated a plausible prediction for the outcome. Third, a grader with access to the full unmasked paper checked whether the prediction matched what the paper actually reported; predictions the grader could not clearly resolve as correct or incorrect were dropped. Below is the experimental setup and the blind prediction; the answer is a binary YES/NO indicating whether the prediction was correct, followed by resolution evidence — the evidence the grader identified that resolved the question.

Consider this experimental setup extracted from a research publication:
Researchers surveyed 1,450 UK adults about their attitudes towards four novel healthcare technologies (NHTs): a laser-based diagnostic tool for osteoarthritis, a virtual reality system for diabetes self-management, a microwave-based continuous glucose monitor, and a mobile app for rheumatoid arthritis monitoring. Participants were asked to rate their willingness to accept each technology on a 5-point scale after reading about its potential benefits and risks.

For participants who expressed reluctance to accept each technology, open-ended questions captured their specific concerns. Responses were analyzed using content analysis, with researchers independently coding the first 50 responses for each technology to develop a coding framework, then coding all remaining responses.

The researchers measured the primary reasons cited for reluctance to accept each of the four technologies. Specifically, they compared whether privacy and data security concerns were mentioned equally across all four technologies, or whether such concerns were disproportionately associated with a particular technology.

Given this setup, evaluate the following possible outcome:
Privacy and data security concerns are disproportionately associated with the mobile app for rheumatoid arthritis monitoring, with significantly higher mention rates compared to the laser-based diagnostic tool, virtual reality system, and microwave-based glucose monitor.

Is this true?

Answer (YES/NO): YES